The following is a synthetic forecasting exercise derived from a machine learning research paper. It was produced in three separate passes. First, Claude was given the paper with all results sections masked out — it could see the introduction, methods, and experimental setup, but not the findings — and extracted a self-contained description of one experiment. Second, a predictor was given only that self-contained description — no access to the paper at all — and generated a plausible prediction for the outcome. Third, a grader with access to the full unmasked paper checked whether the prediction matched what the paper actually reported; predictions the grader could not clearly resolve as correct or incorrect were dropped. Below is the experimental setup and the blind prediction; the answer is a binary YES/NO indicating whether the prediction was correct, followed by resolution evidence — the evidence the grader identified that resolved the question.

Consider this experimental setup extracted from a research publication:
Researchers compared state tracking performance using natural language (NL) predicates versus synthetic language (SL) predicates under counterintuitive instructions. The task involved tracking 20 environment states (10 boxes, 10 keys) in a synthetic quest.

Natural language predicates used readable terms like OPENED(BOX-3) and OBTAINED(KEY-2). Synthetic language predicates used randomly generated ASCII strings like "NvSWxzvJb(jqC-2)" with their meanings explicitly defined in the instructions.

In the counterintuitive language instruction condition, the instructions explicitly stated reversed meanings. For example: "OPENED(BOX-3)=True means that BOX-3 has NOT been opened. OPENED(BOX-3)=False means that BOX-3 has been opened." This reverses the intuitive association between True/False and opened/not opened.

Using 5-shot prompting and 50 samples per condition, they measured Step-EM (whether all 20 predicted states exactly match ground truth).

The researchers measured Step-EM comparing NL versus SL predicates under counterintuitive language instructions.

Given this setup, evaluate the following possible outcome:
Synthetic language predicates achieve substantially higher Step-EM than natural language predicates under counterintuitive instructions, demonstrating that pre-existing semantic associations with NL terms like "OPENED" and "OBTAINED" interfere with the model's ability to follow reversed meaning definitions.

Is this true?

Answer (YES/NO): YES